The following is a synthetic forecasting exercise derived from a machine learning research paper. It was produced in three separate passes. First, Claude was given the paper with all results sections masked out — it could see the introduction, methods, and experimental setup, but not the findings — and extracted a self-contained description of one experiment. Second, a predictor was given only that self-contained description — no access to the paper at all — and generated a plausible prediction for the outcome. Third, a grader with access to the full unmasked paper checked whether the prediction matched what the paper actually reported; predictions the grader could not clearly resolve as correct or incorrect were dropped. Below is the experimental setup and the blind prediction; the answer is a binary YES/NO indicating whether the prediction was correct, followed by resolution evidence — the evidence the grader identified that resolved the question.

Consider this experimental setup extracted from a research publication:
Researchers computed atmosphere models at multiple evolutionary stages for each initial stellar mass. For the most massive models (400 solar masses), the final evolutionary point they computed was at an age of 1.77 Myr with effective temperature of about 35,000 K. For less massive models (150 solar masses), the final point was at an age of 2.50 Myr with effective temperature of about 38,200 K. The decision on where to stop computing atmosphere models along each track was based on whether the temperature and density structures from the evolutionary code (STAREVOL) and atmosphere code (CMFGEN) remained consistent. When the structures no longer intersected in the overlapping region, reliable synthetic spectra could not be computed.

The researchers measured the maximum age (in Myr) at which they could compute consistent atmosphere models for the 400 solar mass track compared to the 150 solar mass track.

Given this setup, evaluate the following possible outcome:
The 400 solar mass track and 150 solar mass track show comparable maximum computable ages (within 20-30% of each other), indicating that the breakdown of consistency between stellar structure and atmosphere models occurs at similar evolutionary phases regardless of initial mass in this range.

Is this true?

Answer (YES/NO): NO